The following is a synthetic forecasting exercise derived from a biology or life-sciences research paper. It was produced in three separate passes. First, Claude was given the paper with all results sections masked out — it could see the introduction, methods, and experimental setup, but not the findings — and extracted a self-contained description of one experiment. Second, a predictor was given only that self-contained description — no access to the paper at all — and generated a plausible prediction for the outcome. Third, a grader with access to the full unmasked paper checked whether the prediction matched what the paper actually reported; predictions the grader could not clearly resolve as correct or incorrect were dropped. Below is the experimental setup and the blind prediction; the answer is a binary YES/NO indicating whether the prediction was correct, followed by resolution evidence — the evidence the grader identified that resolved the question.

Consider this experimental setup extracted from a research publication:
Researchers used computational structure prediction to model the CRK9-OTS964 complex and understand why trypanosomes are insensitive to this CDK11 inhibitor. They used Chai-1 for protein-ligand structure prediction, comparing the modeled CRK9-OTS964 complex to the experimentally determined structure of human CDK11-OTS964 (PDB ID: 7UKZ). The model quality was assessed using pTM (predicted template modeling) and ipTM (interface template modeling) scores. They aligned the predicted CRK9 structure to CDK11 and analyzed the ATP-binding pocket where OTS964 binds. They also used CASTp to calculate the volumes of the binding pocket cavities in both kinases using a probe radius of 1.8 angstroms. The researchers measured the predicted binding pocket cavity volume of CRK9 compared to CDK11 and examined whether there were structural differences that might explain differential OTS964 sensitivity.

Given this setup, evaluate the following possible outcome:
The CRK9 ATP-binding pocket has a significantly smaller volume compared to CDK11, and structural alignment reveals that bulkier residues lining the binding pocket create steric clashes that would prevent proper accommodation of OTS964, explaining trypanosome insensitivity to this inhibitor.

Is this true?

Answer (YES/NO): YES